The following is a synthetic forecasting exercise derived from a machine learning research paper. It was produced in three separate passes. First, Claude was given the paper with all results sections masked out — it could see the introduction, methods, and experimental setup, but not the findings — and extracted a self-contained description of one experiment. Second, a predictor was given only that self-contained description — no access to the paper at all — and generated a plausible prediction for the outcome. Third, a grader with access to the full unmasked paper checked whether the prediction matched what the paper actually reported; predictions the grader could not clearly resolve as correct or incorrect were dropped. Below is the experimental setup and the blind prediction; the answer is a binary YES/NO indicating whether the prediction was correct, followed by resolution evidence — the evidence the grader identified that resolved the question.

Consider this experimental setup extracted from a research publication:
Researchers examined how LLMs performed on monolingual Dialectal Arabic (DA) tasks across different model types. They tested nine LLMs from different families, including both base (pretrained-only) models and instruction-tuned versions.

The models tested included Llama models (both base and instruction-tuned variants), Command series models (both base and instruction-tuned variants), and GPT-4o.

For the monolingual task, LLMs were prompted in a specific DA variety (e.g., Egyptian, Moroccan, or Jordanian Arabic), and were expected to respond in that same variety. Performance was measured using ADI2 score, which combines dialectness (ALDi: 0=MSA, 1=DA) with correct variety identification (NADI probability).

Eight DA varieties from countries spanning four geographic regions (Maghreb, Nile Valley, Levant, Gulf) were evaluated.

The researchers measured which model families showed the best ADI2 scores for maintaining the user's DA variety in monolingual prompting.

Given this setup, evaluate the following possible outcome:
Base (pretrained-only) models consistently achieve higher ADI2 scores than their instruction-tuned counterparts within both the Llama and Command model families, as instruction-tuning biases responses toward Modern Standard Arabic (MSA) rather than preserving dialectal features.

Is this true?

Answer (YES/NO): NO